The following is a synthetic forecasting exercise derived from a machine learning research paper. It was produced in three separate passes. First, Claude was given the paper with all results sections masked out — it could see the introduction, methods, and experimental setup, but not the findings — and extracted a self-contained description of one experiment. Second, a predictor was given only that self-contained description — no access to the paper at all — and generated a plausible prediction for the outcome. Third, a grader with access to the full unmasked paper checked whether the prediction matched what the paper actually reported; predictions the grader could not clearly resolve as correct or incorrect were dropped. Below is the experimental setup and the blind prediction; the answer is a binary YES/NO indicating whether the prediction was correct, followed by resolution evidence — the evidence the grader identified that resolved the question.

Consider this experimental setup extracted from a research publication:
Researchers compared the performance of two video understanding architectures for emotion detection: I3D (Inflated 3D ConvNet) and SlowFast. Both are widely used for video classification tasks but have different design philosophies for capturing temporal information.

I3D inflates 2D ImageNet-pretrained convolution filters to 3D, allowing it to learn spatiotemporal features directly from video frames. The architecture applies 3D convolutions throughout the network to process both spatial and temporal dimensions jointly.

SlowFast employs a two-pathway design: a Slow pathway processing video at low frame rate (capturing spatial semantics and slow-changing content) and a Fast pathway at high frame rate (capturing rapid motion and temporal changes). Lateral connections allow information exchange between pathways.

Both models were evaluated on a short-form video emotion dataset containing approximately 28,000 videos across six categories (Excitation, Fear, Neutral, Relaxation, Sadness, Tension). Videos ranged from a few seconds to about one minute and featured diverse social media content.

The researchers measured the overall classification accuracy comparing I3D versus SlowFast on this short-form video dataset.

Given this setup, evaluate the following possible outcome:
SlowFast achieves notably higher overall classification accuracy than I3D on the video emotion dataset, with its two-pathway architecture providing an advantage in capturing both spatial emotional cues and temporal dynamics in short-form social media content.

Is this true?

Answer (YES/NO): NO